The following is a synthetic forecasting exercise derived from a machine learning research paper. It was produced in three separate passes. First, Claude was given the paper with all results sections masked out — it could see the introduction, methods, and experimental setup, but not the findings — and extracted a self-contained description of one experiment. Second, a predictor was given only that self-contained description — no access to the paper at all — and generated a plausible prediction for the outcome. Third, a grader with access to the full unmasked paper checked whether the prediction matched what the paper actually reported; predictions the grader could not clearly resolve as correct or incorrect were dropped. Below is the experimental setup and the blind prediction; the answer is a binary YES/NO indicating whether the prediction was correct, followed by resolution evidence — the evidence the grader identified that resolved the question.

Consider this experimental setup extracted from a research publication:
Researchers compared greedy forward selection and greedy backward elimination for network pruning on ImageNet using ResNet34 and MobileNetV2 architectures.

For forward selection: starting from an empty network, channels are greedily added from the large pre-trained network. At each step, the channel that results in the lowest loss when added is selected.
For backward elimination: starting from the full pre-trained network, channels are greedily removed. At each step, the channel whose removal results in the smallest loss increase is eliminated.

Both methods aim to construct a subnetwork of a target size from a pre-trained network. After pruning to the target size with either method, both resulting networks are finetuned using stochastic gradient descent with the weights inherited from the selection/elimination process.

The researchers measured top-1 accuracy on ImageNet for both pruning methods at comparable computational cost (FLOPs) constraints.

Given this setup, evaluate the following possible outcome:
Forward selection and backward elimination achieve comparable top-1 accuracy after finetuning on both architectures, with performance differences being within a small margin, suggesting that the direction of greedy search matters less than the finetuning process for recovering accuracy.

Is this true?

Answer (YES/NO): NO